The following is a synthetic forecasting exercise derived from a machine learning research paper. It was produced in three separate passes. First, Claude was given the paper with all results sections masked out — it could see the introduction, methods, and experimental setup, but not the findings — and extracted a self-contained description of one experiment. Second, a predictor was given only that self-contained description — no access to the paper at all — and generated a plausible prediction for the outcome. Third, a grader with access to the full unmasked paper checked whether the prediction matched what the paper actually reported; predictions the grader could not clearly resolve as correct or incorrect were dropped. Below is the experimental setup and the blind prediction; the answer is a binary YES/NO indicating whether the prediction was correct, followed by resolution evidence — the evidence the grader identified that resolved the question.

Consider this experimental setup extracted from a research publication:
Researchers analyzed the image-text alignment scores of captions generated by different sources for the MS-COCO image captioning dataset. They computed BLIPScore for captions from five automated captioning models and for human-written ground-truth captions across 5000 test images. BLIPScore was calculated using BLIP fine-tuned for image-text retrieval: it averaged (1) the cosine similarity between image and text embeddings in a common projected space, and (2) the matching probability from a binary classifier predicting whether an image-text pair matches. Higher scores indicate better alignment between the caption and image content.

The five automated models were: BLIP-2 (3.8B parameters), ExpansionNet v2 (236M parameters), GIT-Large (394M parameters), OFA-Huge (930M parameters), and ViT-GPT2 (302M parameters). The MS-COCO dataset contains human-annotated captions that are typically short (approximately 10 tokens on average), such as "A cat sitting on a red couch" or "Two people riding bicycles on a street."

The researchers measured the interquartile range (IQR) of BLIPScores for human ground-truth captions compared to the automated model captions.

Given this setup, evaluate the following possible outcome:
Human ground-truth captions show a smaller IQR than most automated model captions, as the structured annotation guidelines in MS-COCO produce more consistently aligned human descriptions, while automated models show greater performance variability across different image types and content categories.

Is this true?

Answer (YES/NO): NO